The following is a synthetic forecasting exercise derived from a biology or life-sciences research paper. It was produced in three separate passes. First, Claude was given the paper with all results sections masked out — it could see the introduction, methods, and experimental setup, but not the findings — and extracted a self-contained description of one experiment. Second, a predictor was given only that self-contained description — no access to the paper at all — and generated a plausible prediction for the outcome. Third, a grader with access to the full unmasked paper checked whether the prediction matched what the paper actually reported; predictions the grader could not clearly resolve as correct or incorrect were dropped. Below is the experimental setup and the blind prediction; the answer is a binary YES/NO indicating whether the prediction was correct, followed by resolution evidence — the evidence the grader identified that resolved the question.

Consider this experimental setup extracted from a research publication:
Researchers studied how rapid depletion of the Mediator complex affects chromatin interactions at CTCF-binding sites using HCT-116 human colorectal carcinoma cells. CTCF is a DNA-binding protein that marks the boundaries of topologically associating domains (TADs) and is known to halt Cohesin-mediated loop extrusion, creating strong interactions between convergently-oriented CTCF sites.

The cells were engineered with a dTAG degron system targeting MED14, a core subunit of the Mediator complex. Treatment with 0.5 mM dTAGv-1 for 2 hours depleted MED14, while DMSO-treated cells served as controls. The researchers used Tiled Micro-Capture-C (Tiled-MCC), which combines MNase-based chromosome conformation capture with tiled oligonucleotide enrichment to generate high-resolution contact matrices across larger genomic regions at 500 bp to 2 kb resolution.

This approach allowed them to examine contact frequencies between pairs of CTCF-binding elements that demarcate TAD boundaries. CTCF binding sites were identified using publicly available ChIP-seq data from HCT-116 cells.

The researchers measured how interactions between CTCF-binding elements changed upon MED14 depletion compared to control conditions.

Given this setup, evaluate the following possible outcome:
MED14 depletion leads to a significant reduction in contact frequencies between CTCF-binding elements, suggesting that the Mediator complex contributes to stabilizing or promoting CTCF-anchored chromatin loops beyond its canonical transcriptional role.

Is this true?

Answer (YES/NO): NO